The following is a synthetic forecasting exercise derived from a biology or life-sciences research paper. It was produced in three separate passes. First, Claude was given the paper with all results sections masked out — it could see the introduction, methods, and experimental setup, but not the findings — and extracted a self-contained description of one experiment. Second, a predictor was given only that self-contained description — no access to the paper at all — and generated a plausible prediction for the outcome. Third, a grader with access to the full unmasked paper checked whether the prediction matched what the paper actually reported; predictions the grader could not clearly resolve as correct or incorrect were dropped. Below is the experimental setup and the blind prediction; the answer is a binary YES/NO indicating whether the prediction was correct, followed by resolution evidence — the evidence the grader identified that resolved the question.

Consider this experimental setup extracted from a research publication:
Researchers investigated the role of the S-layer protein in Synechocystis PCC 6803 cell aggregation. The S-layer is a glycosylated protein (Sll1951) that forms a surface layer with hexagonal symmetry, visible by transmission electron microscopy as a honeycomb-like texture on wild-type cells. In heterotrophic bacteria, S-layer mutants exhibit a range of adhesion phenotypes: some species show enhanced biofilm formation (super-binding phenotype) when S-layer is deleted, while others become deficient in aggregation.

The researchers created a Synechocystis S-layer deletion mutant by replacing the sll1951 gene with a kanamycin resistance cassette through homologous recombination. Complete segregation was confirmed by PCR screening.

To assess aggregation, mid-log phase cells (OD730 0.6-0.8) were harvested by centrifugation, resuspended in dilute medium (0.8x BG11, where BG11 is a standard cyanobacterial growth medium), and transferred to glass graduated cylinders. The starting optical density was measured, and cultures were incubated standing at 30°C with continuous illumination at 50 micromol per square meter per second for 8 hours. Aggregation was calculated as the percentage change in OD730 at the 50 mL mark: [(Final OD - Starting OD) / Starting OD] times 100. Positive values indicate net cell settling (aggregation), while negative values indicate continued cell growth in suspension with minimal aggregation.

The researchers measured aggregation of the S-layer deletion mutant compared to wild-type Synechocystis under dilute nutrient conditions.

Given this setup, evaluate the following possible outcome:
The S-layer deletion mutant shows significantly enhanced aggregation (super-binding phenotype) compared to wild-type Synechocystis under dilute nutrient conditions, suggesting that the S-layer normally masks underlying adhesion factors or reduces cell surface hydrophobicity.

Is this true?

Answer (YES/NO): NO